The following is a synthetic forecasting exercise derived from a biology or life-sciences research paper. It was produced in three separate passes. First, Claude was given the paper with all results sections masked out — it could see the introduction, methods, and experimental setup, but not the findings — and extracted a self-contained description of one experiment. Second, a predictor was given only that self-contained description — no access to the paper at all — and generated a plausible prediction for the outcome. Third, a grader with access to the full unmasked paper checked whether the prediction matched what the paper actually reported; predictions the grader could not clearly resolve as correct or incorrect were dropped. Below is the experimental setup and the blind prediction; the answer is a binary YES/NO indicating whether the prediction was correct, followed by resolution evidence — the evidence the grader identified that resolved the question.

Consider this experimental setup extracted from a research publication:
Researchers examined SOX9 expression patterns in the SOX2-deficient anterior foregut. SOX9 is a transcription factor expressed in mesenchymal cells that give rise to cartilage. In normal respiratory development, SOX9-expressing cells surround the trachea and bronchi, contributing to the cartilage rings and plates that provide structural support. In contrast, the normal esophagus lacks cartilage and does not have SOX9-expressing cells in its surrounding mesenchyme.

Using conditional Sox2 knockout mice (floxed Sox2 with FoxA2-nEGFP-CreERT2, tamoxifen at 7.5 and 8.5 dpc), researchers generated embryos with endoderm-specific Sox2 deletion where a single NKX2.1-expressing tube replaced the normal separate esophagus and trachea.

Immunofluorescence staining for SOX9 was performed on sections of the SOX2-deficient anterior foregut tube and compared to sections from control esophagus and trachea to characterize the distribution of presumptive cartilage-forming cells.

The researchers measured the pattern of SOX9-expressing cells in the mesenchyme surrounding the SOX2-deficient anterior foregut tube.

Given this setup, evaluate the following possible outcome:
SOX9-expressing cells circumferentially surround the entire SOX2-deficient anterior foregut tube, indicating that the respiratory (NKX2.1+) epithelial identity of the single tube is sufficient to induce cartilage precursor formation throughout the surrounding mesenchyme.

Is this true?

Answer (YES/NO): NO